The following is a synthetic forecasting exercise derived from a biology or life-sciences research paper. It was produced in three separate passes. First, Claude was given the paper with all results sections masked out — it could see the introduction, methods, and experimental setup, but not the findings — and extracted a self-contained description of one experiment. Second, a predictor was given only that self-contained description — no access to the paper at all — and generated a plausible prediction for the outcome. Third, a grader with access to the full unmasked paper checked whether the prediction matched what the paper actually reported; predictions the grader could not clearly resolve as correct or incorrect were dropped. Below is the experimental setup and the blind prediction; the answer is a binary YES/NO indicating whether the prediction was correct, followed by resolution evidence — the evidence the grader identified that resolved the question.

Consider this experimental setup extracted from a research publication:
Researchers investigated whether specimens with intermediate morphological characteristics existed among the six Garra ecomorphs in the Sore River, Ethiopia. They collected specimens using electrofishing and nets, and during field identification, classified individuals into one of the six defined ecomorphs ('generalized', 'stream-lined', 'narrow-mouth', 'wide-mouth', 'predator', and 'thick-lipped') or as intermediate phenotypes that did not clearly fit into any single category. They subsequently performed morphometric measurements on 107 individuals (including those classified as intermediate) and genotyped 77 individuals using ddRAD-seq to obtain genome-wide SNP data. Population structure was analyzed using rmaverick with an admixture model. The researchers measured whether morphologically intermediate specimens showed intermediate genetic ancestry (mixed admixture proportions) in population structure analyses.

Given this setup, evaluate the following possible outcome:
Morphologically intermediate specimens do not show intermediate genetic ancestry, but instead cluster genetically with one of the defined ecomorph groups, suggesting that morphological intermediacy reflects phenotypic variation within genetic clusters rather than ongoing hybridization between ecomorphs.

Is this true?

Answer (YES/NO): NO